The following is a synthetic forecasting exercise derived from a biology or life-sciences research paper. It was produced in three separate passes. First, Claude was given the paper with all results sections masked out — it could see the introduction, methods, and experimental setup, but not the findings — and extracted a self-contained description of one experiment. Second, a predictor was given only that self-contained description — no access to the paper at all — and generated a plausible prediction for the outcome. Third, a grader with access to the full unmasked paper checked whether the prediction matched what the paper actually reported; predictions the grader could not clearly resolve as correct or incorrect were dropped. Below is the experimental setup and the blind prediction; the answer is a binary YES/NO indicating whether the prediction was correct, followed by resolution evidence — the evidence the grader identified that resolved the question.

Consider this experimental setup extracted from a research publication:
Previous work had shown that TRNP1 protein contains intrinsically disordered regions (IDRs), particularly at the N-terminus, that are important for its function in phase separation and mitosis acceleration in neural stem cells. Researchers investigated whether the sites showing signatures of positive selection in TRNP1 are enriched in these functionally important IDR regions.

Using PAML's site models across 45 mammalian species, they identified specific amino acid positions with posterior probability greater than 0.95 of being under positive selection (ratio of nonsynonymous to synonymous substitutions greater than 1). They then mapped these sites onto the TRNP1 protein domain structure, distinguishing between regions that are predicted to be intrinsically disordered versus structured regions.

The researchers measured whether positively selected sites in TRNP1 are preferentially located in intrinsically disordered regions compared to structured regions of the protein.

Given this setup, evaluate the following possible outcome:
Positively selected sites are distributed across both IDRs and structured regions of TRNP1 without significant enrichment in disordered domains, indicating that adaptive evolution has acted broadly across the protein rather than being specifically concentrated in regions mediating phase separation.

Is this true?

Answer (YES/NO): NO